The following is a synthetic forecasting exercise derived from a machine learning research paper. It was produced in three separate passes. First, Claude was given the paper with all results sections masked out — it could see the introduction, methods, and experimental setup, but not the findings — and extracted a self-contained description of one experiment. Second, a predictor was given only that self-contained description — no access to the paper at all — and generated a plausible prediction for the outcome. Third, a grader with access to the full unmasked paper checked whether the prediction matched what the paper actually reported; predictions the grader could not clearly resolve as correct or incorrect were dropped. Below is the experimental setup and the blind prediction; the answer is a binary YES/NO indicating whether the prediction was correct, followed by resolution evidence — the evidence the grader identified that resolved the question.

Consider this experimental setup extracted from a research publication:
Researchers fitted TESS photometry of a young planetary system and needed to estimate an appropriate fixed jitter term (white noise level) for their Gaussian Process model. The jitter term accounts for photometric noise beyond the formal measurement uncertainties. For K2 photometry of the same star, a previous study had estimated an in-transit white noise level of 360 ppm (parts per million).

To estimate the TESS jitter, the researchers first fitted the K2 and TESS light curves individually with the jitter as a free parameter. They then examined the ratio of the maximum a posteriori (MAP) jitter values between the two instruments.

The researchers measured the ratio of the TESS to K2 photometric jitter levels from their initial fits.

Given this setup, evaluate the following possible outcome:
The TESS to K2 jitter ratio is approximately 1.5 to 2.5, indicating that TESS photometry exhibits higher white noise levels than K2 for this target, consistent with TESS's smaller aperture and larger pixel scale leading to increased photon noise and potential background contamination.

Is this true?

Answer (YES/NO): YES